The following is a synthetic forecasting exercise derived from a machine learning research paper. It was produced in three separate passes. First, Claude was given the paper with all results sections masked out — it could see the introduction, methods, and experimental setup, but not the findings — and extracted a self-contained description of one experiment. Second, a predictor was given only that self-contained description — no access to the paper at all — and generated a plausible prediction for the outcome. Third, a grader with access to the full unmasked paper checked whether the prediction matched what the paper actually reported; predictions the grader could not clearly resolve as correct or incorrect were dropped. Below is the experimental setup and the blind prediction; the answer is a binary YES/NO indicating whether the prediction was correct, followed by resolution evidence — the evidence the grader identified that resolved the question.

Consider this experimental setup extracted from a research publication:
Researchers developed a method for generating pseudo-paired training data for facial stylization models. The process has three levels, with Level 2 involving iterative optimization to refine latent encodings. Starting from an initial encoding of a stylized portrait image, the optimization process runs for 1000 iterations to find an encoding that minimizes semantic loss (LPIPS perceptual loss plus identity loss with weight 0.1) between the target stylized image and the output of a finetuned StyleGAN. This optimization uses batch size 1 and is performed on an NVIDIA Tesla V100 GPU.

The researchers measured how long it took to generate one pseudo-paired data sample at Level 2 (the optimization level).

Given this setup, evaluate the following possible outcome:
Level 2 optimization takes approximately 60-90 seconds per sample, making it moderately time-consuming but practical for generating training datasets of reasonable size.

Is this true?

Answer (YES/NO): YES